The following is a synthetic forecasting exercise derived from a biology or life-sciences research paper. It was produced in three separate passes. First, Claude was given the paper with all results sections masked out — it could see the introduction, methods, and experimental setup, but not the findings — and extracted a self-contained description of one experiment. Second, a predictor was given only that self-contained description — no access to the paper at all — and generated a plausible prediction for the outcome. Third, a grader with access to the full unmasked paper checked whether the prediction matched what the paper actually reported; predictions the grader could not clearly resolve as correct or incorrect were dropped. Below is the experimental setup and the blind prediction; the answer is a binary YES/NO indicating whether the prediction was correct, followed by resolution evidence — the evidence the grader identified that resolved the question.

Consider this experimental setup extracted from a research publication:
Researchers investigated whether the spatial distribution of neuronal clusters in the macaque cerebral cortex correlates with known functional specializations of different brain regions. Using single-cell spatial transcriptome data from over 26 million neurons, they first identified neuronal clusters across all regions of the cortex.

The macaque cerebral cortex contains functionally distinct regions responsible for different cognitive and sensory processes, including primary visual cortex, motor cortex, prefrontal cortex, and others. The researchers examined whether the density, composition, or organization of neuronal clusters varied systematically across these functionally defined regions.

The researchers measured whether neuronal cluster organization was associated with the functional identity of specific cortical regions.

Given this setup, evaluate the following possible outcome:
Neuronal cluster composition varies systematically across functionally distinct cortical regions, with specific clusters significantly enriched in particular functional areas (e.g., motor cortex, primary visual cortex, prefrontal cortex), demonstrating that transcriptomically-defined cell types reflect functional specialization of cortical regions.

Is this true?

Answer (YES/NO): YES